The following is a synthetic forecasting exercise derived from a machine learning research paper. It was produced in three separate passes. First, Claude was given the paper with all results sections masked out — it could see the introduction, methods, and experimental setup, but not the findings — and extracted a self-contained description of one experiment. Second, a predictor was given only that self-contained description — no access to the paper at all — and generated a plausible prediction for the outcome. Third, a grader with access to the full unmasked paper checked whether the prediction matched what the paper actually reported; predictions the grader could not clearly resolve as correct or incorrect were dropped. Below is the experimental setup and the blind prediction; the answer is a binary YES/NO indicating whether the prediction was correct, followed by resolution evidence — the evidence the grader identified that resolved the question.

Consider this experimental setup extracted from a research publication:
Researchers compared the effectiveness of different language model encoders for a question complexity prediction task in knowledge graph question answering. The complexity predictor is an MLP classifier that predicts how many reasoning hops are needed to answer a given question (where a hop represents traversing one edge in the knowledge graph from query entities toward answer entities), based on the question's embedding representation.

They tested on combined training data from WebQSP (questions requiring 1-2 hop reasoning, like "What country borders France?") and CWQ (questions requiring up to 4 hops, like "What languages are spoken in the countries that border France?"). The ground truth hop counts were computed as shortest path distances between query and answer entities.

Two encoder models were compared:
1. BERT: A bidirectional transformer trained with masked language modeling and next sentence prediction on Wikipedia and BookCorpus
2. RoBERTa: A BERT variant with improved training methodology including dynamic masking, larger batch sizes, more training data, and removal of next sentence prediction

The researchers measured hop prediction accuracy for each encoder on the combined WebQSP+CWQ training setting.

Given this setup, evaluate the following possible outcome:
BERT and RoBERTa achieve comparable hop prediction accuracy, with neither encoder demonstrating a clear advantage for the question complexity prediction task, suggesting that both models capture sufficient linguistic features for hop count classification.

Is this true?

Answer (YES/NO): NO